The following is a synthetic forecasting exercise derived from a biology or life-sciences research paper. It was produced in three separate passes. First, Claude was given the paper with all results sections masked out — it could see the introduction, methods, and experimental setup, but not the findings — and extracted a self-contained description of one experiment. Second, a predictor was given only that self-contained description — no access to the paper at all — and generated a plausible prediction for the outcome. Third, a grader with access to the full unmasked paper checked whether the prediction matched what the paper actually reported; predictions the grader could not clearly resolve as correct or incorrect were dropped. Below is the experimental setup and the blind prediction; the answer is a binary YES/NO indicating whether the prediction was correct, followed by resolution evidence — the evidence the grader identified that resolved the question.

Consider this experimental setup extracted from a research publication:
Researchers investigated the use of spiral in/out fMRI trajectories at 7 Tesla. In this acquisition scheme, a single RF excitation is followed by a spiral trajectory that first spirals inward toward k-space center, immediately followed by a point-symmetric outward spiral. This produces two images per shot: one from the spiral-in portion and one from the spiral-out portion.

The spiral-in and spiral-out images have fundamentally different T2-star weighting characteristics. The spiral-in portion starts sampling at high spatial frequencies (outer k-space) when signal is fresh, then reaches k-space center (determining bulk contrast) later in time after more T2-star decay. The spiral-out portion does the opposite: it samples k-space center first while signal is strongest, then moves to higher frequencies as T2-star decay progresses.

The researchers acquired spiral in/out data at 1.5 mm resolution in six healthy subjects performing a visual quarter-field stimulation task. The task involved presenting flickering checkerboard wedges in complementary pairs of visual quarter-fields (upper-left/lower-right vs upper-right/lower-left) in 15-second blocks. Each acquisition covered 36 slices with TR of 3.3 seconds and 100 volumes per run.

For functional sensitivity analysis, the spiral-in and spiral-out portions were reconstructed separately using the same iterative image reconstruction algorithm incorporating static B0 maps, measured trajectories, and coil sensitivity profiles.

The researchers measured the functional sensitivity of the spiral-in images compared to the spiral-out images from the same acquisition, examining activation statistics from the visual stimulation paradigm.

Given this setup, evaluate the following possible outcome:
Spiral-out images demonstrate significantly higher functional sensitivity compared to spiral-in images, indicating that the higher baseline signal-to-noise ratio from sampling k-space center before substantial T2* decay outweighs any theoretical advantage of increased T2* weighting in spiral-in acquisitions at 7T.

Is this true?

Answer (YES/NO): NO